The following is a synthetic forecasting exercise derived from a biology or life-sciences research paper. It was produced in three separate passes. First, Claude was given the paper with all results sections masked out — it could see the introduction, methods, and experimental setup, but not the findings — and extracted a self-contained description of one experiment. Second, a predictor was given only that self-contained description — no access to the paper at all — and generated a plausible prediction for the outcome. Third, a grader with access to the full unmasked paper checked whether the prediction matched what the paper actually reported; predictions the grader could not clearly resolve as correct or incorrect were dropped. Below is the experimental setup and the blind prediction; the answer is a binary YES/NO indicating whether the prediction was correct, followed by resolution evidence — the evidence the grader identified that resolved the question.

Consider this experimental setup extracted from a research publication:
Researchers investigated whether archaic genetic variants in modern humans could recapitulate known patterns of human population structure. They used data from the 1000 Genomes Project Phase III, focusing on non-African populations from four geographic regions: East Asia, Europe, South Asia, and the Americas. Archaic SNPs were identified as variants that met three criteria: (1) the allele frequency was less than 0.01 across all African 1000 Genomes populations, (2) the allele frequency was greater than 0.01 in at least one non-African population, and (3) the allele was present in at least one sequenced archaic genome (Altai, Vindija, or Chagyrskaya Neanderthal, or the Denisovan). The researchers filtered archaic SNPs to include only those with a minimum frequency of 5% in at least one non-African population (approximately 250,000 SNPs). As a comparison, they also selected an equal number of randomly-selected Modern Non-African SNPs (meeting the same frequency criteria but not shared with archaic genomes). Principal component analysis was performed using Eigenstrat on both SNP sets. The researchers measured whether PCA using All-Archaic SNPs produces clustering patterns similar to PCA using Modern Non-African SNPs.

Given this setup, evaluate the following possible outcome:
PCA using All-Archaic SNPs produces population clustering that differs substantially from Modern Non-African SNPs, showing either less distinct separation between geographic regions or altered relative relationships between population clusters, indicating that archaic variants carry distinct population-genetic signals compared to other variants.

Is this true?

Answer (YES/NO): NO